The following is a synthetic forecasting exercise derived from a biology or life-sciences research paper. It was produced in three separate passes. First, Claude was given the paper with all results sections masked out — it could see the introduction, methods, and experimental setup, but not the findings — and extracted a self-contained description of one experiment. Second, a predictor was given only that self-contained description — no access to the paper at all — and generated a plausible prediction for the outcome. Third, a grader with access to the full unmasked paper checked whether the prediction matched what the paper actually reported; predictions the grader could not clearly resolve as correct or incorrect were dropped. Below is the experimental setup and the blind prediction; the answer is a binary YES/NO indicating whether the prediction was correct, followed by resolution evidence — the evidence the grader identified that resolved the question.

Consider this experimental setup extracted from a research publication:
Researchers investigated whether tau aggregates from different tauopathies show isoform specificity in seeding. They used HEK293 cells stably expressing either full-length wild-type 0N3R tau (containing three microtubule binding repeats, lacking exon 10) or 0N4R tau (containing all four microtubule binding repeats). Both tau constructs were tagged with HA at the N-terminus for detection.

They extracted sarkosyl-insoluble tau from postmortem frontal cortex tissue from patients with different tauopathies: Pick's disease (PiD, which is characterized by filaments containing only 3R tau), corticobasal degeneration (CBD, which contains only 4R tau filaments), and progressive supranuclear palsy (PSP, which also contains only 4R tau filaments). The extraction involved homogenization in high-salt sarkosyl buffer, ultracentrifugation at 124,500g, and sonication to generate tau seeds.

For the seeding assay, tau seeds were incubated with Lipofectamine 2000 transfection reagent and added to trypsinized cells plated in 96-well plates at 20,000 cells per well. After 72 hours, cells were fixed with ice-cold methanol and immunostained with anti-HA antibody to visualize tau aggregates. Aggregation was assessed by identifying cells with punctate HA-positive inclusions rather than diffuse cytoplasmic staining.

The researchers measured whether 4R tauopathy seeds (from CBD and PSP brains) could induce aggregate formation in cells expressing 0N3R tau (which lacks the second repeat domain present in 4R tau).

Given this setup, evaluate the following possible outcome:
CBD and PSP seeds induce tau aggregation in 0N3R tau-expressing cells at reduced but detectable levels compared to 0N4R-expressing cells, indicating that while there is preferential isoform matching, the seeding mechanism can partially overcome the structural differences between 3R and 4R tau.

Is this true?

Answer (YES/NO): NO